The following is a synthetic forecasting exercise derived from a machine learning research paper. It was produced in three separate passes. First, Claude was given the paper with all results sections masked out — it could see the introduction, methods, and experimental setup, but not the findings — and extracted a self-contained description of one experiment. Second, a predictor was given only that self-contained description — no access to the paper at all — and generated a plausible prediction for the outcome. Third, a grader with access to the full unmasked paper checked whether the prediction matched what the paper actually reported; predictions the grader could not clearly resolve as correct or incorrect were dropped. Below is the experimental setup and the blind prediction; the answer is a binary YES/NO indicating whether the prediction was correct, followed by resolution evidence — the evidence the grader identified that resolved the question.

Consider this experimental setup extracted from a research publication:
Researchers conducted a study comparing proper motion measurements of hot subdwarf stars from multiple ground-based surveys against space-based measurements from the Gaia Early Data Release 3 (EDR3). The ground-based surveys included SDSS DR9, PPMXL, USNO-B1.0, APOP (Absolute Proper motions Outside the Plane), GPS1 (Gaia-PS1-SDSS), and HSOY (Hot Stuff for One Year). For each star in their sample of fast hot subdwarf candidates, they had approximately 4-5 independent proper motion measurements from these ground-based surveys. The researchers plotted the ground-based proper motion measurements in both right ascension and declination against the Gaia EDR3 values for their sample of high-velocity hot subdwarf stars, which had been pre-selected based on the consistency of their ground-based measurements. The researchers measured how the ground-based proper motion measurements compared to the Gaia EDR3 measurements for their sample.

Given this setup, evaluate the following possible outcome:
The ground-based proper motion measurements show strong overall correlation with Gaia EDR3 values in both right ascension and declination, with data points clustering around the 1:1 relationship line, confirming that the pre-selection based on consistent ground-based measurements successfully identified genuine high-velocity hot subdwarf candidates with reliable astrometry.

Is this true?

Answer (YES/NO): YES